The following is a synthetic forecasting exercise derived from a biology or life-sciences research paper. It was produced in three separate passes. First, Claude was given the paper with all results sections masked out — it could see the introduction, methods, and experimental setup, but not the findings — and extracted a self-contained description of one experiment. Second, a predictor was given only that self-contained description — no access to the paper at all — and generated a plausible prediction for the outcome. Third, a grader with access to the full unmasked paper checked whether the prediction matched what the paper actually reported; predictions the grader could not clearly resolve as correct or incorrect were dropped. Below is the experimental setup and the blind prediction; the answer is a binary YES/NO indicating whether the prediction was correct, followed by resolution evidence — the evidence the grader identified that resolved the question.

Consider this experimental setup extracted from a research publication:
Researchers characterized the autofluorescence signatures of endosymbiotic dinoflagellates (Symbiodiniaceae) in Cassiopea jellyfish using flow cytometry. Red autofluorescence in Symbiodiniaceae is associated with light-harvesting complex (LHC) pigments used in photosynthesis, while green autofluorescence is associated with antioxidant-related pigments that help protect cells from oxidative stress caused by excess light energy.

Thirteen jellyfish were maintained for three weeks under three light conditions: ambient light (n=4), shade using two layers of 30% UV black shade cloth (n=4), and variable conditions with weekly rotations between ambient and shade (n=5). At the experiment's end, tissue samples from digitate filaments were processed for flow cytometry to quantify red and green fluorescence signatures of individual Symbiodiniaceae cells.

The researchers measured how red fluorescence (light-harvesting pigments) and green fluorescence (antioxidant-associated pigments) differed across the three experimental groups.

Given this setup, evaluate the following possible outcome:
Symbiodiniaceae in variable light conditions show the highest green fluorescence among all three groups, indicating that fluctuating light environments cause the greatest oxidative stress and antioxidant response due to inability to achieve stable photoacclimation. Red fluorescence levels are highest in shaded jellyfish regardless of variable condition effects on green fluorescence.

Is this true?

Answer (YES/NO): NO